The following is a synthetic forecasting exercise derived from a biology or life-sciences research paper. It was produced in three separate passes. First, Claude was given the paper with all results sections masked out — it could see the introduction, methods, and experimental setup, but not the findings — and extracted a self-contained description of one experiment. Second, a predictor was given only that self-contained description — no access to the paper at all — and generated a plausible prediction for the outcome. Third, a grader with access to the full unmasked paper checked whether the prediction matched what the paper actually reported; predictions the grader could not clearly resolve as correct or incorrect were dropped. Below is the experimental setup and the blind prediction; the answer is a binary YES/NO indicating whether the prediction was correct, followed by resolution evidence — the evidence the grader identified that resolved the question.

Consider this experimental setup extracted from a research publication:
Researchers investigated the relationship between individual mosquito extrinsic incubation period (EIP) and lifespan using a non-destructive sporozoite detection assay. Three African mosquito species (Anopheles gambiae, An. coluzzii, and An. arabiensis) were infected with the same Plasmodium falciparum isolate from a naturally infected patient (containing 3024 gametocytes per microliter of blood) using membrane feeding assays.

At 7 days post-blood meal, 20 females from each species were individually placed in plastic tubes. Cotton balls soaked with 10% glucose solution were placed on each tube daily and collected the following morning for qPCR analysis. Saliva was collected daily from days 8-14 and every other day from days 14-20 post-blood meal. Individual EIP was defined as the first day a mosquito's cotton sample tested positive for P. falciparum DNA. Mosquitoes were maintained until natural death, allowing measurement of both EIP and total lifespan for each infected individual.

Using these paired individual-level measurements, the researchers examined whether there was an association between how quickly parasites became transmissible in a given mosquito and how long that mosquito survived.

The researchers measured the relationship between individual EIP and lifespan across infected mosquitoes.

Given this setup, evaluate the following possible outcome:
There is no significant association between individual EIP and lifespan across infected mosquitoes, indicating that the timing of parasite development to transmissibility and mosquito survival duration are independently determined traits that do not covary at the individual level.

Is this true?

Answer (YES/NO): NO